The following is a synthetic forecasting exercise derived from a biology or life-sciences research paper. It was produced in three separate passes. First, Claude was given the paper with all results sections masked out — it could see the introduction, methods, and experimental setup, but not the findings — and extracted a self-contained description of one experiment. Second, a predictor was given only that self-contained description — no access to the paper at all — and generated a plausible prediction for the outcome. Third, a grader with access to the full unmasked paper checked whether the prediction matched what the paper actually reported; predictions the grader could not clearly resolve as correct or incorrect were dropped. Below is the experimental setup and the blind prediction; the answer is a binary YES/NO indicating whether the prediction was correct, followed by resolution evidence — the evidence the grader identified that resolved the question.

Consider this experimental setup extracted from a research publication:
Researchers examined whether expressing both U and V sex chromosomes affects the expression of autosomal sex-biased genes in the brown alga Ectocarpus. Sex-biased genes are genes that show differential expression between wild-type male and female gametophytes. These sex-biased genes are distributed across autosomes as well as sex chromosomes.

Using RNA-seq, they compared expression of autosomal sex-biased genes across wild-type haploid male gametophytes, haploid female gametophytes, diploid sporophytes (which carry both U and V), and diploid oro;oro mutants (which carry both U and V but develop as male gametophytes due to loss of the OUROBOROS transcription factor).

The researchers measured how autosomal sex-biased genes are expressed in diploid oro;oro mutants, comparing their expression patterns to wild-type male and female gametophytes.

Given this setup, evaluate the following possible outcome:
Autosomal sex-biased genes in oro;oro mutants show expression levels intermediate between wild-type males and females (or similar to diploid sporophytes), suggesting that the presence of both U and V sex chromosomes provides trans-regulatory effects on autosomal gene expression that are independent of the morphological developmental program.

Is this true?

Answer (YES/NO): NO